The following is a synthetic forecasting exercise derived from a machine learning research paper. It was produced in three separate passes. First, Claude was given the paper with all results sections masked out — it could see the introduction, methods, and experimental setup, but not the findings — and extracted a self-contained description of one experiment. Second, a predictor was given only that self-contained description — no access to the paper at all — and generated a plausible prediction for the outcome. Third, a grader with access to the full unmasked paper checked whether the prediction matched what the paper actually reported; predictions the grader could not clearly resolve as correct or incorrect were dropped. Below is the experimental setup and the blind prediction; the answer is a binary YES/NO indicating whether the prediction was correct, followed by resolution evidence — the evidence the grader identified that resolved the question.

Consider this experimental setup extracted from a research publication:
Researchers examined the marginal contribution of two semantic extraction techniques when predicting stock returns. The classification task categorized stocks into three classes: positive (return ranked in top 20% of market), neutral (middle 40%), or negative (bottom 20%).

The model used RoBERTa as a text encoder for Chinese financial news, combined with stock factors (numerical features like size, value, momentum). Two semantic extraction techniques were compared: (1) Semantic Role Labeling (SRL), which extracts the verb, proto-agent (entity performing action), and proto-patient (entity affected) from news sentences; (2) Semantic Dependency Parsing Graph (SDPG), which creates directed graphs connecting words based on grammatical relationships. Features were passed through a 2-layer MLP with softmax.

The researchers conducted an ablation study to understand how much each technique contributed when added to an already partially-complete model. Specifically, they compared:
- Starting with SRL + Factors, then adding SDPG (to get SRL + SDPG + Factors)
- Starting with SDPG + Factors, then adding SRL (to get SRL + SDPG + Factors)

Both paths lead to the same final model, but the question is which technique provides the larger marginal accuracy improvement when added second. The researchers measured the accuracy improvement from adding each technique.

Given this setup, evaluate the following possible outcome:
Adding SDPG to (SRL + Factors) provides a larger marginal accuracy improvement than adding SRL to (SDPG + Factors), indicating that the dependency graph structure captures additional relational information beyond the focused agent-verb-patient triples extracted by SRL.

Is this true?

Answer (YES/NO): YES